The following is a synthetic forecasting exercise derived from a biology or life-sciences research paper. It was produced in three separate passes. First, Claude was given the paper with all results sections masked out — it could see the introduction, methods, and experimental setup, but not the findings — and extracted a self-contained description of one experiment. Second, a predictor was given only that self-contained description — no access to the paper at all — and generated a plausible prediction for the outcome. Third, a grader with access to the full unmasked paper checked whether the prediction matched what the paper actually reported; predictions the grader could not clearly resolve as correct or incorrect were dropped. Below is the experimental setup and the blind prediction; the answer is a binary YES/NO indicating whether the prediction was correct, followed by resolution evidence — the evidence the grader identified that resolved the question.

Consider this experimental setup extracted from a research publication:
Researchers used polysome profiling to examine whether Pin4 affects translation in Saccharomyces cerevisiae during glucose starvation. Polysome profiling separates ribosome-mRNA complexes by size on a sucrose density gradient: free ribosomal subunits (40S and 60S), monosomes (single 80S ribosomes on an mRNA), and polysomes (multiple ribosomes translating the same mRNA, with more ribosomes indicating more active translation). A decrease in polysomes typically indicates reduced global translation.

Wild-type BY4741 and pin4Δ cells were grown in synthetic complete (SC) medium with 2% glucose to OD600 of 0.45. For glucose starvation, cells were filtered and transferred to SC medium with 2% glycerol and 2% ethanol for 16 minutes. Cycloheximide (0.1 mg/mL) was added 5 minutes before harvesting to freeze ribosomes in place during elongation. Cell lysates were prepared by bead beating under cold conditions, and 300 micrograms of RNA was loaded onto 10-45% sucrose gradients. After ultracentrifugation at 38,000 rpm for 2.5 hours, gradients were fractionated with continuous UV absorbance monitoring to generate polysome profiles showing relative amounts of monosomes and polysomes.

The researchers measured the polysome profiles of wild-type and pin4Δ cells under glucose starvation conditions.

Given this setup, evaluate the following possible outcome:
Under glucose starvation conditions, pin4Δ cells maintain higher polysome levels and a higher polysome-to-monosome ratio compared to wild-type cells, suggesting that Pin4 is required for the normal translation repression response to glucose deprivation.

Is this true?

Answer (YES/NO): NO